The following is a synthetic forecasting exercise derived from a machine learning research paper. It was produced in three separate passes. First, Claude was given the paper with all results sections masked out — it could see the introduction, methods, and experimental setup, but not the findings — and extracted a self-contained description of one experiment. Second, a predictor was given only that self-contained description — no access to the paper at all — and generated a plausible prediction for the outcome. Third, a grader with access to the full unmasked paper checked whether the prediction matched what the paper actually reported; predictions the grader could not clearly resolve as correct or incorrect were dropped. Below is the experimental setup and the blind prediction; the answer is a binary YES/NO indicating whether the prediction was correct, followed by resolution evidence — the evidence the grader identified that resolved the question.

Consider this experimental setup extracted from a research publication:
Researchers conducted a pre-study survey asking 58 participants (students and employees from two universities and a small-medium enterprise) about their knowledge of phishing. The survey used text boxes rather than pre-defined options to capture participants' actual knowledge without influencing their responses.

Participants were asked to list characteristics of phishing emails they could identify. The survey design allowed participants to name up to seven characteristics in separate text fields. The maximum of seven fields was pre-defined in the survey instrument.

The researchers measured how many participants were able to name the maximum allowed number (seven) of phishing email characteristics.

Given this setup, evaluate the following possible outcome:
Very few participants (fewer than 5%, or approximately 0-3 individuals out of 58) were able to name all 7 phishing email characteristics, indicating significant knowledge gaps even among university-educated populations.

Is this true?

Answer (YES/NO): NO